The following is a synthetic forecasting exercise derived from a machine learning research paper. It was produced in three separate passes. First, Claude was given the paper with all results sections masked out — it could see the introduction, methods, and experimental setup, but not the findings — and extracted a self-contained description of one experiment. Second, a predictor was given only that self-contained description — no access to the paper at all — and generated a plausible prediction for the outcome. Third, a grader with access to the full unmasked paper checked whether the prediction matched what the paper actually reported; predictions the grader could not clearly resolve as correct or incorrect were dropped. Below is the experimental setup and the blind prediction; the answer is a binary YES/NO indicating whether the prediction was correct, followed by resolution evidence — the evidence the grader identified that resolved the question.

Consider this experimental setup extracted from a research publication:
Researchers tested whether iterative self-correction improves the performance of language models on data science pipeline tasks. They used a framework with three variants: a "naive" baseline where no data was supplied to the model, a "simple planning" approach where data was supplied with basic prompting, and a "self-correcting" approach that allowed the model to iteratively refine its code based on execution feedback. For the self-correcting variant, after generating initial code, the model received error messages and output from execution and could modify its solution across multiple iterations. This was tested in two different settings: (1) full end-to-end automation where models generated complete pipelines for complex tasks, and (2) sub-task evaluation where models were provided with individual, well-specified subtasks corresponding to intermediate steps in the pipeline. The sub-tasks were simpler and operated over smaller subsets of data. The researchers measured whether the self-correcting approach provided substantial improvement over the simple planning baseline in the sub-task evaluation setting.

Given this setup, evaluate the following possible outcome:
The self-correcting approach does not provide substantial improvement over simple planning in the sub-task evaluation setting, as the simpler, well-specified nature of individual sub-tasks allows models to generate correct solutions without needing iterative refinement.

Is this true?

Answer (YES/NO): YES